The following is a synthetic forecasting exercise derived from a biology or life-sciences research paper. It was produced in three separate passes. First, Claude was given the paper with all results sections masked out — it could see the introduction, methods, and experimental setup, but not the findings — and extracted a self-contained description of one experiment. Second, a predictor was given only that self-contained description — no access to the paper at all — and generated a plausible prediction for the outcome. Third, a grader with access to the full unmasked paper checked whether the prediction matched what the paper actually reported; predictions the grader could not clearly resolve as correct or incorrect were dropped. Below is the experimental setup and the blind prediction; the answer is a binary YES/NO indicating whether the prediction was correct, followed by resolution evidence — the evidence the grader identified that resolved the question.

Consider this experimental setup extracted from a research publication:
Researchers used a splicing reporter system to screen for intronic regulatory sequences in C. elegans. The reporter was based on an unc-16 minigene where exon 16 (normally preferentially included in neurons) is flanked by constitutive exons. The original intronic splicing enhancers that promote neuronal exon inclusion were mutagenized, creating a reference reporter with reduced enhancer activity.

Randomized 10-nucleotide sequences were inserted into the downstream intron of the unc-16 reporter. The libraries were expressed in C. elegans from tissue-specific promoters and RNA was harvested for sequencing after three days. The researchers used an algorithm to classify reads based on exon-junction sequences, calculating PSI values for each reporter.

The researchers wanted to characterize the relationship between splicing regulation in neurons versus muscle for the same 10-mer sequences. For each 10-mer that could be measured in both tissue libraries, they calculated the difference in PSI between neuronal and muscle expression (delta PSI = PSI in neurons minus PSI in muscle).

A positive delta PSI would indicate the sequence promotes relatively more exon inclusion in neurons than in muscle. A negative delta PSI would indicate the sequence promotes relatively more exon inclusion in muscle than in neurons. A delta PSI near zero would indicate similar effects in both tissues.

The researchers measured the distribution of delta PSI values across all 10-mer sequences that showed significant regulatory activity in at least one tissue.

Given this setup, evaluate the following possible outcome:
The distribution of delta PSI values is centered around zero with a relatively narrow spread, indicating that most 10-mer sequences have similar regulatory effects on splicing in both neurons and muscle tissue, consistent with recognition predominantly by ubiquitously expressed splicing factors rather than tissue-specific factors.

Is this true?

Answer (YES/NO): NO